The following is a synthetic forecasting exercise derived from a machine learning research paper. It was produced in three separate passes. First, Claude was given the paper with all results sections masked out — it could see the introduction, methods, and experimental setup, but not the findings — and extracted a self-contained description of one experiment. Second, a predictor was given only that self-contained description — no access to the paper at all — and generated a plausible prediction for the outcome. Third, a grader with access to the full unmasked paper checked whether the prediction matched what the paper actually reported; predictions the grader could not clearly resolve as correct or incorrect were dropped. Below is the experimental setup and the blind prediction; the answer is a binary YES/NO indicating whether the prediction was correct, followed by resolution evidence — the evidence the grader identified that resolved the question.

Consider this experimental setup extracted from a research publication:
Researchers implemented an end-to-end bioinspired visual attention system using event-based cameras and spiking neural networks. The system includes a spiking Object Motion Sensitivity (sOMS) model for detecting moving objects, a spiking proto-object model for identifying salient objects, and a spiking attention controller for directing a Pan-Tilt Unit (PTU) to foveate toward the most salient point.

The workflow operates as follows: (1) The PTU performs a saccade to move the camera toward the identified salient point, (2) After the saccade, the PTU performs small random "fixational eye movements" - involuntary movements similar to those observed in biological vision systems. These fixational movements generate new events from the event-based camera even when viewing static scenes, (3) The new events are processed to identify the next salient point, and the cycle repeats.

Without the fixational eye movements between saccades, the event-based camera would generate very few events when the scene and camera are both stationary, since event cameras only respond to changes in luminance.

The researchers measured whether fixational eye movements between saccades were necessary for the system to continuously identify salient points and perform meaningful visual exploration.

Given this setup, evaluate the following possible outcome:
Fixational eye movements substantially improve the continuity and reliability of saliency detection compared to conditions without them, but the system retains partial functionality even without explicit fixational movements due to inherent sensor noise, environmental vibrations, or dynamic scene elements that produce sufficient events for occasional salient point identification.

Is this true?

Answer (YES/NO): NO